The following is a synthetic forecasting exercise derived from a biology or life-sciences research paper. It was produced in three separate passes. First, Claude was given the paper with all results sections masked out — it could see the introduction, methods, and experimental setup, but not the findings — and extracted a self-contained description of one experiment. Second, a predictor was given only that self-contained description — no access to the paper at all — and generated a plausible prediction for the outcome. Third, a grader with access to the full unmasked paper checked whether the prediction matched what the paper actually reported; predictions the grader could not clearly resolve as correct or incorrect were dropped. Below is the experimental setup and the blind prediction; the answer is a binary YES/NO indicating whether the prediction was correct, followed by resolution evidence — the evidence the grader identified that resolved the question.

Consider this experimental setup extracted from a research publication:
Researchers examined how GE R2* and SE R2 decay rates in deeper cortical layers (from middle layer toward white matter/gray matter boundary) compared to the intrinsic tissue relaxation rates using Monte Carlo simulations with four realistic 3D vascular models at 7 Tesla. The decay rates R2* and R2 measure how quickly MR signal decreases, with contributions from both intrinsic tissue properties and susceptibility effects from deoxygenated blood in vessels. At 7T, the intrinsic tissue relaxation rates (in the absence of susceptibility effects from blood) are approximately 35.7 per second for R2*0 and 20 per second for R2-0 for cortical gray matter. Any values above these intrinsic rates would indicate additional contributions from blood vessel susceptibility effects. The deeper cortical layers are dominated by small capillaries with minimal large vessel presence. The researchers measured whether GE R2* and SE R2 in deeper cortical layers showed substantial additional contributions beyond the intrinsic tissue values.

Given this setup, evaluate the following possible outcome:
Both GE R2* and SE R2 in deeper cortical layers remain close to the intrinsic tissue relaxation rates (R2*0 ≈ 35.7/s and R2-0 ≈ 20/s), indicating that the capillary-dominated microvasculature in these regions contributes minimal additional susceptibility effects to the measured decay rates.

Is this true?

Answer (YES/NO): YES